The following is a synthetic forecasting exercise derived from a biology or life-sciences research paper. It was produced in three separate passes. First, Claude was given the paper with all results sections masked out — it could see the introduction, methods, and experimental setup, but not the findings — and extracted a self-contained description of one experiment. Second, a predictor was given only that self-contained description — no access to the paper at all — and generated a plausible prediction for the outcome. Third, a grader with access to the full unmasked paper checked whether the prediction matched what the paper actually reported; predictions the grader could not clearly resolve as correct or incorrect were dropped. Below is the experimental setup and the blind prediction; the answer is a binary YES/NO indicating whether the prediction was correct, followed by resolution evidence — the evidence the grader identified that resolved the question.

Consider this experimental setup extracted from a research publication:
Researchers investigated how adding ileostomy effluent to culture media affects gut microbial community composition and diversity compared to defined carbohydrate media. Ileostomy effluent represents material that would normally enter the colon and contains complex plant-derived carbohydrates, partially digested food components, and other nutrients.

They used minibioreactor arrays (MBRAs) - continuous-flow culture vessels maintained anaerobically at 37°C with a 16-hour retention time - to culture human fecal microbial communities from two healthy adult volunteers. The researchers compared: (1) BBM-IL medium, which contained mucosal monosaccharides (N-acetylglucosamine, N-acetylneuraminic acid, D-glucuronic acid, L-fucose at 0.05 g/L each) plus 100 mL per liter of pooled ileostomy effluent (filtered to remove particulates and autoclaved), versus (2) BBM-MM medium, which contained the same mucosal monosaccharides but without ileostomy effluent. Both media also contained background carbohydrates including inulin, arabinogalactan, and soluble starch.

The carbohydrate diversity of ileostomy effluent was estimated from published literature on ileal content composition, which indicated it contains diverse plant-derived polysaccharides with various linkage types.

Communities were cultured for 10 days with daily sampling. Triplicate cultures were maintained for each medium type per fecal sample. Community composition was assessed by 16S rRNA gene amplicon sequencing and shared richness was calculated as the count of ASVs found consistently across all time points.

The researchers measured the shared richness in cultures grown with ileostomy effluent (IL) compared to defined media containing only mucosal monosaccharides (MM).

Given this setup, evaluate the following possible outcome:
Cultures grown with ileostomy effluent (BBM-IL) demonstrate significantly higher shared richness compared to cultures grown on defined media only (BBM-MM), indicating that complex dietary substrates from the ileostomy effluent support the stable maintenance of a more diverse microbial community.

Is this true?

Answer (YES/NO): YES